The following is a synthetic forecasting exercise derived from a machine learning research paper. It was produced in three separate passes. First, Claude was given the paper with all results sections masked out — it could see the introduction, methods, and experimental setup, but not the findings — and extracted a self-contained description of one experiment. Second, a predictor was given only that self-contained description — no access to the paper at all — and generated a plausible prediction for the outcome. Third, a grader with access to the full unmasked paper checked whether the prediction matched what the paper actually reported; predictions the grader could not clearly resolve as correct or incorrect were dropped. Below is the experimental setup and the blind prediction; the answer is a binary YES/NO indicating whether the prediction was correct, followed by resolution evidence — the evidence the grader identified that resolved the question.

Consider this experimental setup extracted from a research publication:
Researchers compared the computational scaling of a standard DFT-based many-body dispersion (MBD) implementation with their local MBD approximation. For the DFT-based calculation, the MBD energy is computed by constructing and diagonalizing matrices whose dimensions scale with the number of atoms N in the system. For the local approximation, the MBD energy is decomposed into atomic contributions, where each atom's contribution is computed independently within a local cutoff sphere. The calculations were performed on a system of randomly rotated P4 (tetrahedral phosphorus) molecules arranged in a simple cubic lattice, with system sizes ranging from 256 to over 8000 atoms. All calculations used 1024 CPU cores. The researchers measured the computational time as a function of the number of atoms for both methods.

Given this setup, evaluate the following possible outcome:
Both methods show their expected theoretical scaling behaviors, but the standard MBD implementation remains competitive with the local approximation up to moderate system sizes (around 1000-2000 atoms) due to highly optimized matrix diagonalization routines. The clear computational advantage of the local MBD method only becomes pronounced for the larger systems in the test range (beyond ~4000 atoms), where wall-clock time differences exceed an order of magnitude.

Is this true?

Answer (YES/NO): NO